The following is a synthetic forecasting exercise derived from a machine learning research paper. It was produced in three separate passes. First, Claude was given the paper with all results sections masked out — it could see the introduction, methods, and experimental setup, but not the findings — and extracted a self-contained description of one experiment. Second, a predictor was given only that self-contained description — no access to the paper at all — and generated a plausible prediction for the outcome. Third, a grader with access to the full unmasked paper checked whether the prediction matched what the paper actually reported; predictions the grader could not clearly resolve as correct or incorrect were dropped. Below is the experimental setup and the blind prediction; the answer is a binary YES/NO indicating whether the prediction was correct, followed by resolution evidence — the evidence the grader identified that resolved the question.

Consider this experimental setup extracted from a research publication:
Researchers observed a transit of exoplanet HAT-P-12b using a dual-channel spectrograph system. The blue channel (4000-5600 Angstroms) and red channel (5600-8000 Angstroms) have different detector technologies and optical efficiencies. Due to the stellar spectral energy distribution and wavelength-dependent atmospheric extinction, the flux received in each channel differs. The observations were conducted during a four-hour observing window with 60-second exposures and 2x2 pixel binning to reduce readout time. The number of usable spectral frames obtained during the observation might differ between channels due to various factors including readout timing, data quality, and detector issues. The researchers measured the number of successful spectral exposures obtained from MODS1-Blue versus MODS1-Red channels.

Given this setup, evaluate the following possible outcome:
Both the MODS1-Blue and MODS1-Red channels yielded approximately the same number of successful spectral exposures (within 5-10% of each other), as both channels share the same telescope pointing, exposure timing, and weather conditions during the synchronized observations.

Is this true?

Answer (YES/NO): NO